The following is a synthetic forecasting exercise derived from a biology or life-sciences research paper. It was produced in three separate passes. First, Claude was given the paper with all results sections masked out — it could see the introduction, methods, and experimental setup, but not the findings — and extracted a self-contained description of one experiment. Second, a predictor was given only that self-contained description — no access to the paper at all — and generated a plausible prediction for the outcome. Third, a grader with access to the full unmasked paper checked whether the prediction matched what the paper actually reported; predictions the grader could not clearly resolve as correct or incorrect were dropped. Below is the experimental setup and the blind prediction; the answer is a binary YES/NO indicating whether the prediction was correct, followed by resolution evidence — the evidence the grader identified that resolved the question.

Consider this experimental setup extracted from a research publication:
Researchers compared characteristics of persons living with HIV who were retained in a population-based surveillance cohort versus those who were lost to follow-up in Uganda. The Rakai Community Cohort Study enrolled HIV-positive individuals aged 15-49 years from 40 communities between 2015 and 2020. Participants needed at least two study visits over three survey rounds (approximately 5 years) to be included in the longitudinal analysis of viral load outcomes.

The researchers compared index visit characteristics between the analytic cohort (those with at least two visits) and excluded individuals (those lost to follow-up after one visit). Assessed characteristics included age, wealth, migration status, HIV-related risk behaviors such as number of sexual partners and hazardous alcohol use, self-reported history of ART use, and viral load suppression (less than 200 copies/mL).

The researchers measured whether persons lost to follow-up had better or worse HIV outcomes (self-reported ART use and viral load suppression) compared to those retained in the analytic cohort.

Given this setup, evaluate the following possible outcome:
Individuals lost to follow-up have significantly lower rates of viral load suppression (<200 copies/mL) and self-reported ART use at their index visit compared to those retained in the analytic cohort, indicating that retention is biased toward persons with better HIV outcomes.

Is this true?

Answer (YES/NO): YES